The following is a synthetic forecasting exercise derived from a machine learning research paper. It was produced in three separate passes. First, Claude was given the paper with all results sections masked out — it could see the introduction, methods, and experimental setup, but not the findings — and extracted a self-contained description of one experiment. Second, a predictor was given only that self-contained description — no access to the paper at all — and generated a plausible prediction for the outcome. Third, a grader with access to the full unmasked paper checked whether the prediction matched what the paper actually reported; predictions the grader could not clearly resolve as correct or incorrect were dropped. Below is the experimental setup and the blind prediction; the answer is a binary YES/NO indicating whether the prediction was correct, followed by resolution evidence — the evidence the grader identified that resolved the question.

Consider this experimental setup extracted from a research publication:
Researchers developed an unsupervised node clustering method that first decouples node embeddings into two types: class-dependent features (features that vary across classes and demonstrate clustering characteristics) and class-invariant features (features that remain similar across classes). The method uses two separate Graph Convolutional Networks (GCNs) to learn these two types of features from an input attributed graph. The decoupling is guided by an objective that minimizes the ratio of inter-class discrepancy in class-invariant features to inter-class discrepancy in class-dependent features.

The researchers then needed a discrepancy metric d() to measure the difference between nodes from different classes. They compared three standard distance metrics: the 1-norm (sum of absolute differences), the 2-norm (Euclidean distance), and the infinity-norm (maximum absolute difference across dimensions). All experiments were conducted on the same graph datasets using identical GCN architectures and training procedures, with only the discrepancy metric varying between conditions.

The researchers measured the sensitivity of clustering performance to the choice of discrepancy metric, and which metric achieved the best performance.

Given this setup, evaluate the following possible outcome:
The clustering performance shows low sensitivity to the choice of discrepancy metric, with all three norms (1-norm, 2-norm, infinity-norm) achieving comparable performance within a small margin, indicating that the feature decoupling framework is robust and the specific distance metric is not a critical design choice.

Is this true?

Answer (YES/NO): NO